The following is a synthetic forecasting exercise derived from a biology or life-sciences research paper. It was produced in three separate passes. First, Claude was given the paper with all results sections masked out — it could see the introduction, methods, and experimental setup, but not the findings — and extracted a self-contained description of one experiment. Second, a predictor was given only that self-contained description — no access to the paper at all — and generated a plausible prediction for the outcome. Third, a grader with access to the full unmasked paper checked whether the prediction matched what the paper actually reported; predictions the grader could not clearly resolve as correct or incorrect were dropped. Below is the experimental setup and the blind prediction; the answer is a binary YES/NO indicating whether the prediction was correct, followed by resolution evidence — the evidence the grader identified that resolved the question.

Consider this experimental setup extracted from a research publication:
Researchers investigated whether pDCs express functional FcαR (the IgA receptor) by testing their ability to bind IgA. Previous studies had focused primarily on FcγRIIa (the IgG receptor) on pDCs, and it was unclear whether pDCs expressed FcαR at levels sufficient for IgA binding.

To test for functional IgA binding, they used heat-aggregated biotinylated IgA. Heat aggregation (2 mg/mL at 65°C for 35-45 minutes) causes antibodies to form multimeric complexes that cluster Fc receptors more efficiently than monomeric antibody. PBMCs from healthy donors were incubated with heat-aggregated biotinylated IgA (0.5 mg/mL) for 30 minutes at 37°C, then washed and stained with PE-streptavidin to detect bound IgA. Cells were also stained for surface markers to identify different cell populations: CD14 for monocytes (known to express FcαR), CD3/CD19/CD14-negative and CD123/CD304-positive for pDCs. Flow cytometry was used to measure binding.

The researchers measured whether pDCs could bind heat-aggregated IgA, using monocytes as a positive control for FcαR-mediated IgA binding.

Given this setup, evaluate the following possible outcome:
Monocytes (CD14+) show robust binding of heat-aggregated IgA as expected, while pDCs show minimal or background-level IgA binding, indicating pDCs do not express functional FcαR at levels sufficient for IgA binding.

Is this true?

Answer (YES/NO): NO